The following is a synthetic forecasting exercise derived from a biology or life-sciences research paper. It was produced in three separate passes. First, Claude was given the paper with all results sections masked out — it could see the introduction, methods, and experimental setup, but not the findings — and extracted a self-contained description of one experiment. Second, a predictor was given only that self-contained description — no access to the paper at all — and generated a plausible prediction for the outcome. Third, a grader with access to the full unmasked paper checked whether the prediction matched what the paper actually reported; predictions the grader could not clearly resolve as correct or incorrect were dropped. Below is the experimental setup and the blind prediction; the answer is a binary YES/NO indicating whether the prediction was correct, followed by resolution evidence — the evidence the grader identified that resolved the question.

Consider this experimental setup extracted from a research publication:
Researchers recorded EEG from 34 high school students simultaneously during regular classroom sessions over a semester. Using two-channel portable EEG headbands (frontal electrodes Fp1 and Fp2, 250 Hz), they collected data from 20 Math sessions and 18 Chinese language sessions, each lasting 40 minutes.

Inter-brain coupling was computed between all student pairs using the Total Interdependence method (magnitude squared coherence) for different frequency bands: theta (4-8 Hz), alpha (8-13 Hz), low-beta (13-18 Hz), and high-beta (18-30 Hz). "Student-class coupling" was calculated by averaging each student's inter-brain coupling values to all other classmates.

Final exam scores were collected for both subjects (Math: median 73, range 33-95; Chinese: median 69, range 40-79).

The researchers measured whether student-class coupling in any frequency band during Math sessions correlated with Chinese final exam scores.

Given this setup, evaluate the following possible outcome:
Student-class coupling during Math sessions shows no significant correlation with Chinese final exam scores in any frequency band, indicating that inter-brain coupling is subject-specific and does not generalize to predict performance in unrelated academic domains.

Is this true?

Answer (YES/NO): NO